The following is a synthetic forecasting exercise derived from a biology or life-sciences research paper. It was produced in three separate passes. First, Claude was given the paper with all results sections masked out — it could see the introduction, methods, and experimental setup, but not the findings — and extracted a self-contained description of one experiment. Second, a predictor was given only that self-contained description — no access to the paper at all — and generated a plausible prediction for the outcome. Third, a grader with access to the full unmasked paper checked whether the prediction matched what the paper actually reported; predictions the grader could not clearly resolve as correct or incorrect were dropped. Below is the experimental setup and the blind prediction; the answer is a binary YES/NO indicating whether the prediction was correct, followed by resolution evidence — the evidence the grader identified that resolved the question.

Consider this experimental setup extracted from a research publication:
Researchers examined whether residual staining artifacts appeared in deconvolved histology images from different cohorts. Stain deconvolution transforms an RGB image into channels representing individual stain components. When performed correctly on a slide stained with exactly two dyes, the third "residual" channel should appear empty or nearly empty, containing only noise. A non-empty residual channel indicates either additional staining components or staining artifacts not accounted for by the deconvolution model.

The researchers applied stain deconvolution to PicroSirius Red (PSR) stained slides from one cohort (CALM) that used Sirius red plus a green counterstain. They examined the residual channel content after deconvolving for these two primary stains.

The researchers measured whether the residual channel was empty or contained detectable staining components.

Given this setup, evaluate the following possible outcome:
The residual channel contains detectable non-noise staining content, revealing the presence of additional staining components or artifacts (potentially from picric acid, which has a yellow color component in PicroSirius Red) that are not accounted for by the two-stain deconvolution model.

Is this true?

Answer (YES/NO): YES